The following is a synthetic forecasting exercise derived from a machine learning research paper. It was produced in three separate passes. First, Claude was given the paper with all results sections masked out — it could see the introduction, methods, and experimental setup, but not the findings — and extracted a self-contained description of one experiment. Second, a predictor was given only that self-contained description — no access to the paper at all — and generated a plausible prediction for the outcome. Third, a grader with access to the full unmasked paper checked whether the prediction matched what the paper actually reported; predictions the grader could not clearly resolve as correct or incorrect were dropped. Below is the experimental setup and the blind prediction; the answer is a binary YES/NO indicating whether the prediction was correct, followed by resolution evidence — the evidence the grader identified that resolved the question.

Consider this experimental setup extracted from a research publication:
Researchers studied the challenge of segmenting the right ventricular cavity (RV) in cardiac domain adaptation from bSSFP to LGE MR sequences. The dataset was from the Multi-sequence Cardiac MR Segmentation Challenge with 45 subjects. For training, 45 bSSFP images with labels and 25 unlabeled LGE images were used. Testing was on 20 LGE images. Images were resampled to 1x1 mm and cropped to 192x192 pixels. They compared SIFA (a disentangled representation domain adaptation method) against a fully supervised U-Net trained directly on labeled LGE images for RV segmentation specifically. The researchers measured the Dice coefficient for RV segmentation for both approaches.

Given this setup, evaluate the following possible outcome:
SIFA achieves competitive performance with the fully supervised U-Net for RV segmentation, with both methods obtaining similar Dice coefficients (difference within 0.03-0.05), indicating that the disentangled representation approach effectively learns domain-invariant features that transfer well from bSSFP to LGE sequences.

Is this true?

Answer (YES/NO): NO